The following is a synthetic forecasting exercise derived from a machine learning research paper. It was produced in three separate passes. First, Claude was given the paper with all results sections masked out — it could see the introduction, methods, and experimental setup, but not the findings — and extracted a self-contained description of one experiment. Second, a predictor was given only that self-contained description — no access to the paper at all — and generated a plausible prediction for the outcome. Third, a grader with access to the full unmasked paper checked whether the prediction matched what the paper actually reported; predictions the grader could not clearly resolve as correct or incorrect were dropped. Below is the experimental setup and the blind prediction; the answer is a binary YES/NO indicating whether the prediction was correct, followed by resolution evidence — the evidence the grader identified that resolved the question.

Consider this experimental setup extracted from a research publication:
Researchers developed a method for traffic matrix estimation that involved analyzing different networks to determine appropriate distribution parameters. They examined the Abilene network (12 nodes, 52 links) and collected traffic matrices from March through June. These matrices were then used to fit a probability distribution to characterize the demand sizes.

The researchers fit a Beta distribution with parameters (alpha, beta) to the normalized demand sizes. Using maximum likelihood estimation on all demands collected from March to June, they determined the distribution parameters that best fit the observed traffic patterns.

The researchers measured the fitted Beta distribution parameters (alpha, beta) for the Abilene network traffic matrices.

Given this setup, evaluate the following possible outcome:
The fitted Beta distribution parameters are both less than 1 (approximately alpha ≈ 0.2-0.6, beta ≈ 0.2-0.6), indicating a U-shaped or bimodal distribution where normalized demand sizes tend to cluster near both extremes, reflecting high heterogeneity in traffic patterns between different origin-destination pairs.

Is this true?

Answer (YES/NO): NO